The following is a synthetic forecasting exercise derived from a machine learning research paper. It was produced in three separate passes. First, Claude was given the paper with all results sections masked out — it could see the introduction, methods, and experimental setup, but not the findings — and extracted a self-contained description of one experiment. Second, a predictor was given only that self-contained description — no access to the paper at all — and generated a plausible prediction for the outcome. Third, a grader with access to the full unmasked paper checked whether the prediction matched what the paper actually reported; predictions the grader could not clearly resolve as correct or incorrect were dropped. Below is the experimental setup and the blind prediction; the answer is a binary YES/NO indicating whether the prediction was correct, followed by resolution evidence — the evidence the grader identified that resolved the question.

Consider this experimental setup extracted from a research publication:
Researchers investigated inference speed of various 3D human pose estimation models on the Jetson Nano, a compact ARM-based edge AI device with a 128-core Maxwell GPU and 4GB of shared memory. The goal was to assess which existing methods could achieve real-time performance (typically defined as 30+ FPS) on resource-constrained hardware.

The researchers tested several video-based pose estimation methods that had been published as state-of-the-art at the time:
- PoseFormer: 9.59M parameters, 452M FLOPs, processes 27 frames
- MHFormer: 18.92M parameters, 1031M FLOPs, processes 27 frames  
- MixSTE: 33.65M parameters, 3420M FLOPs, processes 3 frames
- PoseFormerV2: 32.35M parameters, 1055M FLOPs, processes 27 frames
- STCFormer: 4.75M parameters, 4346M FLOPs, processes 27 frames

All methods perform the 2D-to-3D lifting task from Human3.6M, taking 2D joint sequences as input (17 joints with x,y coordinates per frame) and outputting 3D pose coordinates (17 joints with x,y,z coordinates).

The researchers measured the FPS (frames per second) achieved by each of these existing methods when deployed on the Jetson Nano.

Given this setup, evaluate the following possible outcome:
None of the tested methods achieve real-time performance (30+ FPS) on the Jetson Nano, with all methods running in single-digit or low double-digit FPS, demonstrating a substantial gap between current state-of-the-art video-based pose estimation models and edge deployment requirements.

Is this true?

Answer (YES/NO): YES